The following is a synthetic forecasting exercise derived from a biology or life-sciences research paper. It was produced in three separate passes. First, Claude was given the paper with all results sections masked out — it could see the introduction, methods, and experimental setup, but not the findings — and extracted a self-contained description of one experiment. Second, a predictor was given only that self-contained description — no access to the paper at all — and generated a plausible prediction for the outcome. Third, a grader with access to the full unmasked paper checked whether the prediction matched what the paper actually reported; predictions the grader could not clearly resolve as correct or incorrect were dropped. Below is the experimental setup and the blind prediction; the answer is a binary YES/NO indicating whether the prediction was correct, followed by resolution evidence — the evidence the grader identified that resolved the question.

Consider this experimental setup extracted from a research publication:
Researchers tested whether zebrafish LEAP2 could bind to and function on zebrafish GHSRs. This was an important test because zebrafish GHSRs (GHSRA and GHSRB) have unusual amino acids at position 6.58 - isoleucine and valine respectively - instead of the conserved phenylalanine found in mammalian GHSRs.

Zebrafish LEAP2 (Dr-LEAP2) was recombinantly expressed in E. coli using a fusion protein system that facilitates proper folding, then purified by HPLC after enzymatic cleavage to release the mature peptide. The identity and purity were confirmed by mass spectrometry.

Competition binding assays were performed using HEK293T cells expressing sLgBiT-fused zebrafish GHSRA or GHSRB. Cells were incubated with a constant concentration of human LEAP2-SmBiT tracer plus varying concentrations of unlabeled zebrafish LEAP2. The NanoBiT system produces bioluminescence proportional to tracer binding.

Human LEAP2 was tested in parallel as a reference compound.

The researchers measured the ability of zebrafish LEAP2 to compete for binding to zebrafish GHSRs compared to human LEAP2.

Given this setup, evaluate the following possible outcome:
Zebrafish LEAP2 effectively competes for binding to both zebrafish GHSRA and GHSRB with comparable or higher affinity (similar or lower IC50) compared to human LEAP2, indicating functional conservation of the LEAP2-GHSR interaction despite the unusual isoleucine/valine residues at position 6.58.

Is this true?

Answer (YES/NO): YES